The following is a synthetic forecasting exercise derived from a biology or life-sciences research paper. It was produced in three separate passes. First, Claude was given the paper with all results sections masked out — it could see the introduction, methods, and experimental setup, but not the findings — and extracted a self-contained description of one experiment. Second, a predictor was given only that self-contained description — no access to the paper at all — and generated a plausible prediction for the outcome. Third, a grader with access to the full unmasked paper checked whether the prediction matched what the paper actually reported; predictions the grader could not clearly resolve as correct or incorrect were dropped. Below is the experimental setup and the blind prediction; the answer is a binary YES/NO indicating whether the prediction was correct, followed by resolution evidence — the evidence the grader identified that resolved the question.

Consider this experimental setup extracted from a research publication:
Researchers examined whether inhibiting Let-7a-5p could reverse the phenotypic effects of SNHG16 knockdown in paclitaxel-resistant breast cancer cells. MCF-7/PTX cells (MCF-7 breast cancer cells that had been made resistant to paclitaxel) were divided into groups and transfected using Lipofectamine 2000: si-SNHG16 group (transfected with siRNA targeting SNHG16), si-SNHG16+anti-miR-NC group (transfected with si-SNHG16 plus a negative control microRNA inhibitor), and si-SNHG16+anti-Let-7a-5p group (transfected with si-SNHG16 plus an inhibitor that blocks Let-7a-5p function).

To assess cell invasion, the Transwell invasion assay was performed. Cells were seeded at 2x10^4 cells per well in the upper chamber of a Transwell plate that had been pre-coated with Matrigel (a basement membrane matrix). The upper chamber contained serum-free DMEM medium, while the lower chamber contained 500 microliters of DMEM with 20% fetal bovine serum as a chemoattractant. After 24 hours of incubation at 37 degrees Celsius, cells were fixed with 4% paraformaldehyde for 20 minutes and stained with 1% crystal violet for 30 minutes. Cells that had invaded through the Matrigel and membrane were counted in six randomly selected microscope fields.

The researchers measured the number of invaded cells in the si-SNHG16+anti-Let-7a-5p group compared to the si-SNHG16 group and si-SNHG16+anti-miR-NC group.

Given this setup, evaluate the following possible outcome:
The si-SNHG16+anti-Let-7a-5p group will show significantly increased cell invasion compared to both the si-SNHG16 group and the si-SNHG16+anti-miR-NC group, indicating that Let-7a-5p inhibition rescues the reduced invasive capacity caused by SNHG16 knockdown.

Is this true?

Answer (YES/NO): YES